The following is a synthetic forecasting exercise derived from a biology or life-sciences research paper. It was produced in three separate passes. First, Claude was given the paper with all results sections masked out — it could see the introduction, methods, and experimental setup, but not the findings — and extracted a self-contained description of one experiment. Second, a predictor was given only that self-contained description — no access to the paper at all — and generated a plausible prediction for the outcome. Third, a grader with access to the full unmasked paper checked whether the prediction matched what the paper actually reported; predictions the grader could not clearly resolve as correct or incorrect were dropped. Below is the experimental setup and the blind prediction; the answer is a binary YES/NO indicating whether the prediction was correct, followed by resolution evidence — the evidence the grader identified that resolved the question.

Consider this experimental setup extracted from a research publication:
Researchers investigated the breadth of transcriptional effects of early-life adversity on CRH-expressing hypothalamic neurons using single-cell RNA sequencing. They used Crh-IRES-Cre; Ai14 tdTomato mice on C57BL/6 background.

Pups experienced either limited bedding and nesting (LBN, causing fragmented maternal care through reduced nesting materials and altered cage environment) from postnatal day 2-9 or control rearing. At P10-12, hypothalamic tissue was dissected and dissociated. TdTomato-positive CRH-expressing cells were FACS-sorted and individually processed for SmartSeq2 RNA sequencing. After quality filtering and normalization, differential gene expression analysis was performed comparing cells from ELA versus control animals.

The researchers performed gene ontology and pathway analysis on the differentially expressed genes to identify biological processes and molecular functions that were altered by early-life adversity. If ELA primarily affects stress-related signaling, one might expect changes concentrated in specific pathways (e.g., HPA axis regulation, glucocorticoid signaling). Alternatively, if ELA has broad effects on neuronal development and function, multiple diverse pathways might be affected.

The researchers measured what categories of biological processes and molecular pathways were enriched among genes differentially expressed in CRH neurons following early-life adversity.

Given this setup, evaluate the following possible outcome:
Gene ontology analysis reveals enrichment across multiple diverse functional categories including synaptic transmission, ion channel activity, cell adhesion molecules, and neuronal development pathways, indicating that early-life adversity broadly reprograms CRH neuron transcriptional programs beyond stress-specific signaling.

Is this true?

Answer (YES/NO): NO